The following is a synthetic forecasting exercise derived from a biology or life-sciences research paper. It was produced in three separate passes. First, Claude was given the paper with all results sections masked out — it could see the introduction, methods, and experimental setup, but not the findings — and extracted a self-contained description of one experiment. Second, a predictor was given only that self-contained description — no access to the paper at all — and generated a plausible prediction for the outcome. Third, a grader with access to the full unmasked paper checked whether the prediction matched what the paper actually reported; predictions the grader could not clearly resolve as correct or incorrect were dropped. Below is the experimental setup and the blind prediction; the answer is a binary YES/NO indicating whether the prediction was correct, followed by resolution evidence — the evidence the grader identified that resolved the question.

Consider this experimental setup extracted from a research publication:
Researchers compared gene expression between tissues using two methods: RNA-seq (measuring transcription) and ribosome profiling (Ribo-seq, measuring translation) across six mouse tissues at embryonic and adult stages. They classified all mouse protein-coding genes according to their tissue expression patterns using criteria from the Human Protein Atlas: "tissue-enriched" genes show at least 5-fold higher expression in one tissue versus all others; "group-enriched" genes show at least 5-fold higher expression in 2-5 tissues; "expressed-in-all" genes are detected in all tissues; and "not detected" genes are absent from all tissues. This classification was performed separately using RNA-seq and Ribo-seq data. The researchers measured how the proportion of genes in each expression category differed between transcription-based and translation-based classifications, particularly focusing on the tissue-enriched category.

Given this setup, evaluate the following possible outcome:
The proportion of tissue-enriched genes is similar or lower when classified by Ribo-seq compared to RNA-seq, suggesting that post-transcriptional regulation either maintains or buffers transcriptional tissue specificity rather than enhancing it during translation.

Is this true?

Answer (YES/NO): YES